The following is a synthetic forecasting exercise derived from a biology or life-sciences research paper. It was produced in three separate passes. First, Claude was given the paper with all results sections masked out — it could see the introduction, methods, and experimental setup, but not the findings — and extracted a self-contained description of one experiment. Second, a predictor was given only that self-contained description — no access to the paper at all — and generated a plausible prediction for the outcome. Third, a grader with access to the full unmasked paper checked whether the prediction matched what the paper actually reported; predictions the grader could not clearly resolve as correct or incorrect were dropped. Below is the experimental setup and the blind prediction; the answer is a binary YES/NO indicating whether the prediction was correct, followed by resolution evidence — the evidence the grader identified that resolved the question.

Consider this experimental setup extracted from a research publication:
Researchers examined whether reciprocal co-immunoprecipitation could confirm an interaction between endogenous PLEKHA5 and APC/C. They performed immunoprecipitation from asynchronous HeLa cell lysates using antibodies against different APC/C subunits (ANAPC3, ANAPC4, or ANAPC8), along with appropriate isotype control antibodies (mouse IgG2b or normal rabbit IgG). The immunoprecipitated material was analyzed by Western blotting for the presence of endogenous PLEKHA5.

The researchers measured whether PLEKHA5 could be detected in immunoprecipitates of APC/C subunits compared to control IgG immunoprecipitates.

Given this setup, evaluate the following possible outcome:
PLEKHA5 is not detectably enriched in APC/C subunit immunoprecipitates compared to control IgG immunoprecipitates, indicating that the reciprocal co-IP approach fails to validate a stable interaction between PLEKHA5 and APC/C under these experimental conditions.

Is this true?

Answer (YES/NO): NO